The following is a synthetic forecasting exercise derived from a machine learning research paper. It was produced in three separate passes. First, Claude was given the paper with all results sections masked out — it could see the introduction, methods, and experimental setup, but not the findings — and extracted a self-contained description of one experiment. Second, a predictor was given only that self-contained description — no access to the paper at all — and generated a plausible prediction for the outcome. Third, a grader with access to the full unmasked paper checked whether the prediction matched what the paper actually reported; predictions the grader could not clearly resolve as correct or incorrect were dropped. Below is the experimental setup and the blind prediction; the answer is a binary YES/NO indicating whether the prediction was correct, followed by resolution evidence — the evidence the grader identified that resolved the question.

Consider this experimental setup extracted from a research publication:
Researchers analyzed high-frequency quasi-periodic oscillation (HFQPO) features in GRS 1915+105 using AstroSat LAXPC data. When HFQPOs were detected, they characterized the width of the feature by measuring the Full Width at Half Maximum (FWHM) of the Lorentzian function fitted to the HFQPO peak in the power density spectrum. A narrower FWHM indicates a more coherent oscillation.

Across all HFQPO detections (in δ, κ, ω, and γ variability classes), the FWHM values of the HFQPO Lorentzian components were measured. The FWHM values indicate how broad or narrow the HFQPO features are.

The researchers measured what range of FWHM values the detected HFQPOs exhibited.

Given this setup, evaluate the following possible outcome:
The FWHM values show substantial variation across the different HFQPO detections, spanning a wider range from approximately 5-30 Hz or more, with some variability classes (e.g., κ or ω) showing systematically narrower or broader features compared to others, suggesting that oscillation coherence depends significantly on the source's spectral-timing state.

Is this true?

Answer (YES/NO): NO